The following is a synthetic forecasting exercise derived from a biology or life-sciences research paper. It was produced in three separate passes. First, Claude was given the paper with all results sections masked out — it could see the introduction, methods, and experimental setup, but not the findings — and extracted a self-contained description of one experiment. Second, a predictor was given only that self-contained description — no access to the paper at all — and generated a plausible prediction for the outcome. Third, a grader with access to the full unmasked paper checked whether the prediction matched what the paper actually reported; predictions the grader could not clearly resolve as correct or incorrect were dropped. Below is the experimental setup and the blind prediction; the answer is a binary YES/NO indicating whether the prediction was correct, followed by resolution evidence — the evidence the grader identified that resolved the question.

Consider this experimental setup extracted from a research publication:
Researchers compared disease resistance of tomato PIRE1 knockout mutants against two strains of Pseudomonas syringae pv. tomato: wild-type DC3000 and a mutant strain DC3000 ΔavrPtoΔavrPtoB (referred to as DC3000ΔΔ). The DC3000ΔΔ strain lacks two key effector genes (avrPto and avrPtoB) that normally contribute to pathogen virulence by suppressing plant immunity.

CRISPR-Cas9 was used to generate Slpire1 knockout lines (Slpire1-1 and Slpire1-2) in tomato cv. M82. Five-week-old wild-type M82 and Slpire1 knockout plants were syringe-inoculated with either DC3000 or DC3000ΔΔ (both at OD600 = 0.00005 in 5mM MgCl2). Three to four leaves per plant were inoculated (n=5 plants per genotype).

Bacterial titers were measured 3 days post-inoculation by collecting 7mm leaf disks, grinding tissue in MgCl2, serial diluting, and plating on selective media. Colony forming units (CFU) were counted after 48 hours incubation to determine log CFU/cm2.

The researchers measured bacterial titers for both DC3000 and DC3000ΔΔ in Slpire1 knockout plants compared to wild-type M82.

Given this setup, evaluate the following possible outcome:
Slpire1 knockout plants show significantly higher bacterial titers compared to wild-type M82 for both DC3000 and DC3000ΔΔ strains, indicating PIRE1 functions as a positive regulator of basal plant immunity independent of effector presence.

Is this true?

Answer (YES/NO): NO